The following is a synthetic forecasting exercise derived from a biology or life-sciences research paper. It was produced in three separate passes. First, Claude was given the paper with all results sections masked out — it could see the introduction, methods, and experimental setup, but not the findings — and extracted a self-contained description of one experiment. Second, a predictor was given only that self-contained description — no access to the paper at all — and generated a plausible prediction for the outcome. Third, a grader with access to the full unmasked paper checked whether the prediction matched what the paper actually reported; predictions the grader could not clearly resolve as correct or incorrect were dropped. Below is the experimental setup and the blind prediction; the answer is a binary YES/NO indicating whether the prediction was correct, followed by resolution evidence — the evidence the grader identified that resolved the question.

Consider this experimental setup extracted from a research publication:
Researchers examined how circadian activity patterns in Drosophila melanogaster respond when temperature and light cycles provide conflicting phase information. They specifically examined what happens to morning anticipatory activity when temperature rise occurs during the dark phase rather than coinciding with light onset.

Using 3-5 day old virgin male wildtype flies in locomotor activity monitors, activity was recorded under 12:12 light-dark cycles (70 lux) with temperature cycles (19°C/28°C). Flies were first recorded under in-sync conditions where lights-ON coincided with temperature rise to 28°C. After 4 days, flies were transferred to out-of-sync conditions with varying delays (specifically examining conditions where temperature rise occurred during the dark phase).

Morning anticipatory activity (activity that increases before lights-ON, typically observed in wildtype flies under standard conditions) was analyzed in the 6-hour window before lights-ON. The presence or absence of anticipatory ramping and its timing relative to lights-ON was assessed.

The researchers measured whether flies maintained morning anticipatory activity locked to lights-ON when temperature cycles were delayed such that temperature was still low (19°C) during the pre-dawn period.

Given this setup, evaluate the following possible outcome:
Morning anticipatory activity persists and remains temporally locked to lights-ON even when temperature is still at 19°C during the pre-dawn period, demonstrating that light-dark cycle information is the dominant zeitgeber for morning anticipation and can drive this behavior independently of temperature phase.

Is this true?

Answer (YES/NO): YES